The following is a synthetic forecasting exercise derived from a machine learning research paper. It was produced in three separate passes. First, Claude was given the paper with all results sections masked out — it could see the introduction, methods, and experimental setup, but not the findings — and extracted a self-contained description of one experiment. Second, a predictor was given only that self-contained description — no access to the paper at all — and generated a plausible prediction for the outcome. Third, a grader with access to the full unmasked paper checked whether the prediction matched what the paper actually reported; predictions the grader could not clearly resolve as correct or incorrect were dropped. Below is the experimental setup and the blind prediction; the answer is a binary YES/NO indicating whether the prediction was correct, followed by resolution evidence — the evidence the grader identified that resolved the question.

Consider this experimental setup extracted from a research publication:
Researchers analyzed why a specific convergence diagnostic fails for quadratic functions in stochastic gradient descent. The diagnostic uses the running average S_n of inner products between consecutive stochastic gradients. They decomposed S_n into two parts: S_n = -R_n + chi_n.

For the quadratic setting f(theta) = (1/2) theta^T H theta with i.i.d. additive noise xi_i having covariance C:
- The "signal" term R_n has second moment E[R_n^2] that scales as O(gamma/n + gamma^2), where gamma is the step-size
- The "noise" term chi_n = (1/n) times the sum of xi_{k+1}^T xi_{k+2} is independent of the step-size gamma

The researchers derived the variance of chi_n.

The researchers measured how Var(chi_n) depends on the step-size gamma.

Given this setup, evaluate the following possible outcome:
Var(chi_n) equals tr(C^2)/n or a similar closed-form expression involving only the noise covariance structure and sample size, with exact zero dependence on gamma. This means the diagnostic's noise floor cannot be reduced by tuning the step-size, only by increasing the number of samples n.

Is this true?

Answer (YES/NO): YES